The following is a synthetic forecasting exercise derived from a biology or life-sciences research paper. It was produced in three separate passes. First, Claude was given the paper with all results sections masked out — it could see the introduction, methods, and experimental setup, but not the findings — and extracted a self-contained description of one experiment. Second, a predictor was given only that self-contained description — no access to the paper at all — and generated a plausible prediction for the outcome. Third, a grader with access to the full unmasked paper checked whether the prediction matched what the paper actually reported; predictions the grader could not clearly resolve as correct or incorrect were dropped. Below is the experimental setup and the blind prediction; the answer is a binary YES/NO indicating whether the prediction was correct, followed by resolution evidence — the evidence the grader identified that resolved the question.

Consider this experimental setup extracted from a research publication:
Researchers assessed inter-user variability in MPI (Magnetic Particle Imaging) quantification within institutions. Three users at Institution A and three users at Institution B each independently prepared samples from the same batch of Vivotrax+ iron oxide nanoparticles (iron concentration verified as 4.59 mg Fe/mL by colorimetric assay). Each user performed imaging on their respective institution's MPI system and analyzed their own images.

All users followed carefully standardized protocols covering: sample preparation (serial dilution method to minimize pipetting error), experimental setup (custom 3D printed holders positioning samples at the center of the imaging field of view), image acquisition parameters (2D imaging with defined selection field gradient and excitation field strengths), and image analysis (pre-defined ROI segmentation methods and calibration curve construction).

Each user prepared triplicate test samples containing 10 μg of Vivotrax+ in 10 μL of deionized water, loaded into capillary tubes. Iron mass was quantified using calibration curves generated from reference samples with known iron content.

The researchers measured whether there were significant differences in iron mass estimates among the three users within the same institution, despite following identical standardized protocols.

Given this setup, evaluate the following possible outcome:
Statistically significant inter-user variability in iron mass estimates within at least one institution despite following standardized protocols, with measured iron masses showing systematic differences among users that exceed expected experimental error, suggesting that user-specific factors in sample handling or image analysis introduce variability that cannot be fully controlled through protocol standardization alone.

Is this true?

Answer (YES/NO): YES